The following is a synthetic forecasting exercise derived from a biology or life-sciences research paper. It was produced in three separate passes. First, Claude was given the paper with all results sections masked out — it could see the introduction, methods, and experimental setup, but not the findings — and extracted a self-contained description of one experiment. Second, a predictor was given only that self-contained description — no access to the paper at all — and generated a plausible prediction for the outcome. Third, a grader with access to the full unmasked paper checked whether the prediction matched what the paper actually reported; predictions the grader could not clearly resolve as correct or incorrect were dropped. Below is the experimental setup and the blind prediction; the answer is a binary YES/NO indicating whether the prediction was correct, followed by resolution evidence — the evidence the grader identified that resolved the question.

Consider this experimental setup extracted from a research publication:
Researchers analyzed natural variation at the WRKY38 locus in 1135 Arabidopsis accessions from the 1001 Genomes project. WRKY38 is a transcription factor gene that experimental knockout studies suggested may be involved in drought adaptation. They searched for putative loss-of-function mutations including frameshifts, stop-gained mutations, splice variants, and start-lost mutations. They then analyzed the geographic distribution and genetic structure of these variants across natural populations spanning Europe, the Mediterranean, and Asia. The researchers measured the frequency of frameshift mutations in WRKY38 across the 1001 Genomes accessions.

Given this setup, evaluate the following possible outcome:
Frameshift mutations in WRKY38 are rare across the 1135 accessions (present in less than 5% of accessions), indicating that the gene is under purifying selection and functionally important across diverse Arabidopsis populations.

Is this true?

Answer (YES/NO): NO